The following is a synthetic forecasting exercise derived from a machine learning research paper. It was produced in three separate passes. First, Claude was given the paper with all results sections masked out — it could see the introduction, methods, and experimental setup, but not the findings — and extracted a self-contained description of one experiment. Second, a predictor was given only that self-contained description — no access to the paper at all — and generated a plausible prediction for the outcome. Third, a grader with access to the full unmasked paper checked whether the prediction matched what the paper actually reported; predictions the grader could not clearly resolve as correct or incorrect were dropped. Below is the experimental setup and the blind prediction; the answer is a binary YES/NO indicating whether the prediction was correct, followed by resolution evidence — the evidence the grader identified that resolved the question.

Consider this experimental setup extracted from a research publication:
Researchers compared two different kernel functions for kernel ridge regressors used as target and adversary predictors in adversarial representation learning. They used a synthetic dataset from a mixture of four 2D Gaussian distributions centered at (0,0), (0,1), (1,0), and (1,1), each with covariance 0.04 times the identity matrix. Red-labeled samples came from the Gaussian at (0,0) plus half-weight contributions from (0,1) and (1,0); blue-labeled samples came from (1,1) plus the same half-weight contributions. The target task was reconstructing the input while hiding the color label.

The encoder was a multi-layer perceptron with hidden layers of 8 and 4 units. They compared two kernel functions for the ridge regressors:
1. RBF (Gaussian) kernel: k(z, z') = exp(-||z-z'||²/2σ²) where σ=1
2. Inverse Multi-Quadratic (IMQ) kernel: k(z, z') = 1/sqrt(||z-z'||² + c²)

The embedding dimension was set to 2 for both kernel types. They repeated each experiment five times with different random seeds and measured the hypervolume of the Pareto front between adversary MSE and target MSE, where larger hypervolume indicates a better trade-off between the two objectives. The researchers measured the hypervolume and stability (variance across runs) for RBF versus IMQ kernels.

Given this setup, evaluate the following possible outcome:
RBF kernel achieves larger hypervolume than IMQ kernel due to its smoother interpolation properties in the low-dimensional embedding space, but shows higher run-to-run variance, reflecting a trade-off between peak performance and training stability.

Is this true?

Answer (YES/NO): NO